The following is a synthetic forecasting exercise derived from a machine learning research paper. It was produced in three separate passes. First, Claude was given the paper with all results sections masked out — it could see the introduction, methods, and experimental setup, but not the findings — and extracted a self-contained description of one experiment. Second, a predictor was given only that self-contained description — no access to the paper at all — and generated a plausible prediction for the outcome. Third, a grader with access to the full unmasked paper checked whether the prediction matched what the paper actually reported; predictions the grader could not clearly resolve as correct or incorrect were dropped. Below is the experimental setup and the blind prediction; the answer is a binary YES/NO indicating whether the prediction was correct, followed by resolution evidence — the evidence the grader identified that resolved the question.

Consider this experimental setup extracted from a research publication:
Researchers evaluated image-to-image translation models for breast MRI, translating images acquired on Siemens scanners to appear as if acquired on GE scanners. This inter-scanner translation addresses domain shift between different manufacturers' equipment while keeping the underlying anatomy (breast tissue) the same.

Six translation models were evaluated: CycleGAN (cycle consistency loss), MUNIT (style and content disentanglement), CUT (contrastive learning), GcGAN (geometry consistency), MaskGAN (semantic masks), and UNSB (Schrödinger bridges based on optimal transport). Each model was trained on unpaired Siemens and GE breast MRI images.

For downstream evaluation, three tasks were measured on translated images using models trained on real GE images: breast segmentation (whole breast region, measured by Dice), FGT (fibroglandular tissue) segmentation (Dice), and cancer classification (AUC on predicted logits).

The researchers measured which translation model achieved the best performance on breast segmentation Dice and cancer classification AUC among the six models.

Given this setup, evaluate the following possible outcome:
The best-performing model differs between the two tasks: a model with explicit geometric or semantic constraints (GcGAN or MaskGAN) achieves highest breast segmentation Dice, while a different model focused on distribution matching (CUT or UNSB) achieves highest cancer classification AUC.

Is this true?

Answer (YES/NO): NO